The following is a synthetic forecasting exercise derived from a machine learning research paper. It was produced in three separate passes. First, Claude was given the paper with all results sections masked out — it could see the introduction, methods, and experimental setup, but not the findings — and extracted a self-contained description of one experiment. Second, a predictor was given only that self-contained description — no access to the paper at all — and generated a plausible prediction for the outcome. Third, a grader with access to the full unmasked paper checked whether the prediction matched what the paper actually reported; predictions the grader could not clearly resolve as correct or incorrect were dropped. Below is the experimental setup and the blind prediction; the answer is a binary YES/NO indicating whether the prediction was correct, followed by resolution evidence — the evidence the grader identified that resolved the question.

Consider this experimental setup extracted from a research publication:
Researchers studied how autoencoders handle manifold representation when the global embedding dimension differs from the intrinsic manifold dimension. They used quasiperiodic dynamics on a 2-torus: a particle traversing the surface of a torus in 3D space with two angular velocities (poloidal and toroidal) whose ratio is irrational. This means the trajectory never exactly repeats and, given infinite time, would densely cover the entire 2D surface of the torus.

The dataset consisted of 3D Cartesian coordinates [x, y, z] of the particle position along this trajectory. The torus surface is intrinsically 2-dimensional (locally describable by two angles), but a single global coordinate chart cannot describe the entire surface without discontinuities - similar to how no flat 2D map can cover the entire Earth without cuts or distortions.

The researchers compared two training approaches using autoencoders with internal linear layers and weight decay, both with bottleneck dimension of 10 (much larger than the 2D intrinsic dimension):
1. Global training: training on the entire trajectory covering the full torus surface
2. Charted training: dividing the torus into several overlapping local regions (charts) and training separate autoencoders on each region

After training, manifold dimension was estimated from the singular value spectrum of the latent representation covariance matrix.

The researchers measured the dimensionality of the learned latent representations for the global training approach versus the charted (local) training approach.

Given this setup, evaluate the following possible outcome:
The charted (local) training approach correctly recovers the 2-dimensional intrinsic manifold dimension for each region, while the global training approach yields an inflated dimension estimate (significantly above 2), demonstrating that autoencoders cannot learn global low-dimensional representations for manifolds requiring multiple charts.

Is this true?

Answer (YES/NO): NO